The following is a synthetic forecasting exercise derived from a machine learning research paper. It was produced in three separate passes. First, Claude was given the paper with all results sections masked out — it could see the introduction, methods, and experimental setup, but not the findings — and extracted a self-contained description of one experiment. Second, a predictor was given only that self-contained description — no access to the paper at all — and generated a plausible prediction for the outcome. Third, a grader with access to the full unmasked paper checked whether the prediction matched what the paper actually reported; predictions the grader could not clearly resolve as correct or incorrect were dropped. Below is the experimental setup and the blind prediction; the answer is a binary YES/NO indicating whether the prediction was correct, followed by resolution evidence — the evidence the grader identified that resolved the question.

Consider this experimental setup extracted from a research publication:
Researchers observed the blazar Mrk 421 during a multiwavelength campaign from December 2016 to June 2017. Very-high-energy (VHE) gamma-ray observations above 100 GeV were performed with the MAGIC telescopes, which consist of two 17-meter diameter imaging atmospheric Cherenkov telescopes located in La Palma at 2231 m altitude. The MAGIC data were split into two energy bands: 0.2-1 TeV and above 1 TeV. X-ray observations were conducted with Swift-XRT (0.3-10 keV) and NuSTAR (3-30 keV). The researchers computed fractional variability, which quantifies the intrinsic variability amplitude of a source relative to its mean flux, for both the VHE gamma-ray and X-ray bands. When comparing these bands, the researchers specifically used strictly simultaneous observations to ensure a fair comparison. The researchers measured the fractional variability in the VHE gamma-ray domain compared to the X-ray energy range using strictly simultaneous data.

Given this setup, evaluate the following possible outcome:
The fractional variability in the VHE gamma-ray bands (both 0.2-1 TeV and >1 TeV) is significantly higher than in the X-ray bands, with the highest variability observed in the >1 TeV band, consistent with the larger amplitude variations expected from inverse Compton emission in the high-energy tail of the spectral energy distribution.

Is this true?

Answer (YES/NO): YES